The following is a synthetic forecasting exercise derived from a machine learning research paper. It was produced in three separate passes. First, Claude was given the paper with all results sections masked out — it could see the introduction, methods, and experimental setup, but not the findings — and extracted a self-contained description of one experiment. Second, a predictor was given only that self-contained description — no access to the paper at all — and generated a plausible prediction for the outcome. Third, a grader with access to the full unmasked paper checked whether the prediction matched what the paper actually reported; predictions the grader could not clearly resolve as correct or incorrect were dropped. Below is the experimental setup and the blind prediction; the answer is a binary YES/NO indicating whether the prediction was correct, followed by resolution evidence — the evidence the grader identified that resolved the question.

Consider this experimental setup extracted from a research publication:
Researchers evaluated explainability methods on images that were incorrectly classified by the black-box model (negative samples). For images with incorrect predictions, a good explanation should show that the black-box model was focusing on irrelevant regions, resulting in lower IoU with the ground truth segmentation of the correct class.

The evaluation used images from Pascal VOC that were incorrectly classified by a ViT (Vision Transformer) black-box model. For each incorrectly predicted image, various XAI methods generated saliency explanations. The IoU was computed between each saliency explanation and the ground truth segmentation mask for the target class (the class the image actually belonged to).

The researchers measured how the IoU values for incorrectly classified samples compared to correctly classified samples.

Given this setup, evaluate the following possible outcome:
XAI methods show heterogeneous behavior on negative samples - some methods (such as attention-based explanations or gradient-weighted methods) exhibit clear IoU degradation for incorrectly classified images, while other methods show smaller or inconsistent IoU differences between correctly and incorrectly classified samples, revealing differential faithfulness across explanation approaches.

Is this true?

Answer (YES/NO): YES